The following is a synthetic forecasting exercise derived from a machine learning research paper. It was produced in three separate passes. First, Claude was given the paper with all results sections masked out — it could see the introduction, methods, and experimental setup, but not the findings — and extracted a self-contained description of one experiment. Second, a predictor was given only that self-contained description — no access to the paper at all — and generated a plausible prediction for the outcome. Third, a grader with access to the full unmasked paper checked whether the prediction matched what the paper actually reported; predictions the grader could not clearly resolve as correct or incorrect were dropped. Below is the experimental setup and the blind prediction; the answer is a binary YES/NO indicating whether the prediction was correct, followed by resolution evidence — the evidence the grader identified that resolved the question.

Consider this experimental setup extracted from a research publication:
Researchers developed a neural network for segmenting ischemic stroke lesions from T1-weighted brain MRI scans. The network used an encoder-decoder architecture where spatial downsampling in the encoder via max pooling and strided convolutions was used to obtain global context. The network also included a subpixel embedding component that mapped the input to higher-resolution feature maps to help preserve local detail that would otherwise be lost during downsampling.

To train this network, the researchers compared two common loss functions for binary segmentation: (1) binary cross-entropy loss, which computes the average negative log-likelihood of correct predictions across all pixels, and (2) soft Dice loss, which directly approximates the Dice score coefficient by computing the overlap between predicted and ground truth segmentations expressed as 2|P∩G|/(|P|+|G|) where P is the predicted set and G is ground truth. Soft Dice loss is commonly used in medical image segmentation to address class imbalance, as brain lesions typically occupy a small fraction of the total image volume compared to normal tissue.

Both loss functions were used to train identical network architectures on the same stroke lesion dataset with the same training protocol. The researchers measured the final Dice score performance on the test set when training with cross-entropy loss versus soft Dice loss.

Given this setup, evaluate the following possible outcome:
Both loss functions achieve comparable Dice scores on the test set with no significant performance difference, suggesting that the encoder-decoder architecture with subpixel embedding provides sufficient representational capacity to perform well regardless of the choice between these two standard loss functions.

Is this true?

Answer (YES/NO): NO